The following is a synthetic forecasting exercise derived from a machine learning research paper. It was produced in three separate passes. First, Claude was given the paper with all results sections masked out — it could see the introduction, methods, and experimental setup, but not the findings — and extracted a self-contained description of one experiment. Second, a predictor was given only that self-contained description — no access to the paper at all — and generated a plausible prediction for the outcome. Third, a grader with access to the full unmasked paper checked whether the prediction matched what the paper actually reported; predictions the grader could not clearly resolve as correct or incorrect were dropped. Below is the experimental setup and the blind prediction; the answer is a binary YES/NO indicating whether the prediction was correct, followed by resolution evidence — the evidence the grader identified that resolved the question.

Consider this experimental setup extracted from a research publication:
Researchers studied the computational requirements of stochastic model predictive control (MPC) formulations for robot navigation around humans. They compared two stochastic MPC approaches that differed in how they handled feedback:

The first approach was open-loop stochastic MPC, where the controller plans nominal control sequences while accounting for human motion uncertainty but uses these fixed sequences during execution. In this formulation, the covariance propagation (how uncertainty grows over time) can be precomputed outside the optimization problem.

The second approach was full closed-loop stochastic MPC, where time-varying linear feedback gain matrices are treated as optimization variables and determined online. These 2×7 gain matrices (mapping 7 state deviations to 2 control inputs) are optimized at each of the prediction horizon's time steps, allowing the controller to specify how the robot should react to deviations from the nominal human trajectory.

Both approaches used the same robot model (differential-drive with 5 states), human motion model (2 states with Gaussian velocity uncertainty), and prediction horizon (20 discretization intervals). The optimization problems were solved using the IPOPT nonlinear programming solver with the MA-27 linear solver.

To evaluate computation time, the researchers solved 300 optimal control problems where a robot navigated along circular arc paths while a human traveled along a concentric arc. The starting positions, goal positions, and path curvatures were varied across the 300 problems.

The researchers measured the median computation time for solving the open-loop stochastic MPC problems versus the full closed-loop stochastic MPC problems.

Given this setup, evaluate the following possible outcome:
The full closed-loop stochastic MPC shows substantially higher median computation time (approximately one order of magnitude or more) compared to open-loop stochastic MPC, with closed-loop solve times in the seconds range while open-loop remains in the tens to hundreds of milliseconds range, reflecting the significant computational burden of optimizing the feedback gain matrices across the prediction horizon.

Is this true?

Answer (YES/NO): YES